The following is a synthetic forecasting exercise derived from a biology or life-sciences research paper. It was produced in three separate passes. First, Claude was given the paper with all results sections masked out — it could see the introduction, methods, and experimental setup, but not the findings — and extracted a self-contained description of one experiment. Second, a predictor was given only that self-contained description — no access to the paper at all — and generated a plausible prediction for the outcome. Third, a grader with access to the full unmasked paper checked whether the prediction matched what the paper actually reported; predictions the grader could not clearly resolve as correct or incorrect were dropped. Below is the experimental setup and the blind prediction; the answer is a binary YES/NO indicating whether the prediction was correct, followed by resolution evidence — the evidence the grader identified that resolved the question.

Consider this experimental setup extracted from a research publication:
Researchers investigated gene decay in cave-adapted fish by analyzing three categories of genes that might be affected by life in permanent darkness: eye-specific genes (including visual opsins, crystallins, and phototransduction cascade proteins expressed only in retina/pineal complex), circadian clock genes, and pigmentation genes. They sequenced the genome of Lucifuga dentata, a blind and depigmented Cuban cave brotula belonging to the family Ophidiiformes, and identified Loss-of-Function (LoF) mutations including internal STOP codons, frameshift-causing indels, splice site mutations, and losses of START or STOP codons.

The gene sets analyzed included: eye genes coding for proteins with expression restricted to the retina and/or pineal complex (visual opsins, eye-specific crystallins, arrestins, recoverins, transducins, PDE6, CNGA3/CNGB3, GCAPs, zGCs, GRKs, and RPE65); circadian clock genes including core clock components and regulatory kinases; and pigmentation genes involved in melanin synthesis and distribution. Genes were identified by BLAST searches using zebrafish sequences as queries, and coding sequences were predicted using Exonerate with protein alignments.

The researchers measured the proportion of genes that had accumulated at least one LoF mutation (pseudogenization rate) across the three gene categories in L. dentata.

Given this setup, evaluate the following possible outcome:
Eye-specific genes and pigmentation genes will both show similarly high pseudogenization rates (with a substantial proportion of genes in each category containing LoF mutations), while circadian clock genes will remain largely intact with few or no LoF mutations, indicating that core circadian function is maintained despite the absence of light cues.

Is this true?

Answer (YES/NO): NO